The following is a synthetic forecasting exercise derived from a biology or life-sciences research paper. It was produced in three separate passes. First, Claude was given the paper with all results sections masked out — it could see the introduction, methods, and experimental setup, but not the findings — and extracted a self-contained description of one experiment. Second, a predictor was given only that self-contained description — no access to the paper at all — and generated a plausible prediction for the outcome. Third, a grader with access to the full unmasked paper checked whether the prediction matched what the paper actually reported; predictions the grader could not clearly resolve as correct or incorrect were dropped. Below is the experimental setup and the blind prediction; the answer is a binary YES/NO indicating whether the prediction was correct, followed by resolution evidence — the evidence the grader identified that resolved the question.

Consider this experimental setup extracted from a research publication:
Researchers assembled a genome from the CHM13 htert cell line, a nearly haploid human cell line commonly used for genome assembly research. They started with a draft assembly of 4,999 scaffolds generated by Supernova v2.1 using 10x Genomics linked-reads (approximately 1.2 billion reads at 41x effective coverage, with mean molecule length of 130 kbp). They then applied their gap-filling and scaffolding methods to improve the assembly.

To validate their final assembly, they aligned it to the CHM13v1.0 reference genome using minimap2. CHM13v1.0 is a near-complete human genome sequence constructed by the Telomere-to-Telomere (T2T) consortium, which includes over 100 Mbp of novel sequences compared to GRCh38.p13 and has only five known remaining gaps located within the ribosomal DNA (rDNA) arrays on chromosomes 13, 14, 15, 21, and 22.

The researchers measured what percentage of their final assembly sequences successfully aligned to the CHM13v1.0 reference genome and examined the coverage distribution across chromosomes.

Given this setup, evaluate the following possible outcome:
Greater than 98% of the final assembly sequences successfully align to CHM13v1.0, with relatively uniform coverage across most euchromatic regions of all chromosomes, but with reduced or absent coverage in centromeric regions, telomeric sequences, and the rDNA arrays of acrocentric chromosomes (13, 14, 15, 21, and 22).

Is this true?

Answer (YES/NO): NO